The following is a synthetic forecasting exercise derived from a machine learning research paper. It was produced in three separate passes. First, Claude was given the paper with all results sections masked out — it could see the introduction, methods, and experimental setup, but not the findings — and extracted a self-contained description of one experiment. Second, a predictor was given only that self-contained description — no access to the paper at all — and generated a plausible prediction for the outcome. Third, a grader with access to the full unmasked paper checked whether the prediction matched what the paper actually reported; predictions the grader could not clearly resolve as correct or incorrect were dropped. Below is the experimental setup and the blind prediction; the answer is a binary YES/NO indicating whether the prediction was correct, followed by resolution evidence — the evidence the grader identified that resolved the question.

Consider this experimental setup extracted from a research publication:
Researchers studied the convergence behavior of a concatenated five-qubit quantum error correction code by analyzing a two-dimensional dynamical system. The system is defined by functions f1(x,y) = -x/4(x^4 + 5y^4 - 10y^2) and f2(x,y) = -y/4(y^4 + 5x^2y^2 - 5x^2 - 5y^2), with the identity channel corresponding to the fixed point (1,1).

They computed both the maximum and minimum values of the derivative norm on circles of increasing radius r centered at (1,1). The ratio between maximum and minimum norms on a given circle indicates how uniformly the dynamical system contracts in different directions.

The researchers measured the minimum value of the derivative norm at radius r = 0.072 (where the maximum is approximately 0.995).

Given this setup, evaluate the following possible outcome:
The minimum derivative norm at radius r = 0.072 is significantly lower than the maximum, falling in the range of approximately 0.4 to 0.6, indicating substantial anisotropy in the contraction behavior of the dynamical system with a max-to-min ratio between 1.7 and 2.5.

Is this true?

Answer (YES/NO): NO